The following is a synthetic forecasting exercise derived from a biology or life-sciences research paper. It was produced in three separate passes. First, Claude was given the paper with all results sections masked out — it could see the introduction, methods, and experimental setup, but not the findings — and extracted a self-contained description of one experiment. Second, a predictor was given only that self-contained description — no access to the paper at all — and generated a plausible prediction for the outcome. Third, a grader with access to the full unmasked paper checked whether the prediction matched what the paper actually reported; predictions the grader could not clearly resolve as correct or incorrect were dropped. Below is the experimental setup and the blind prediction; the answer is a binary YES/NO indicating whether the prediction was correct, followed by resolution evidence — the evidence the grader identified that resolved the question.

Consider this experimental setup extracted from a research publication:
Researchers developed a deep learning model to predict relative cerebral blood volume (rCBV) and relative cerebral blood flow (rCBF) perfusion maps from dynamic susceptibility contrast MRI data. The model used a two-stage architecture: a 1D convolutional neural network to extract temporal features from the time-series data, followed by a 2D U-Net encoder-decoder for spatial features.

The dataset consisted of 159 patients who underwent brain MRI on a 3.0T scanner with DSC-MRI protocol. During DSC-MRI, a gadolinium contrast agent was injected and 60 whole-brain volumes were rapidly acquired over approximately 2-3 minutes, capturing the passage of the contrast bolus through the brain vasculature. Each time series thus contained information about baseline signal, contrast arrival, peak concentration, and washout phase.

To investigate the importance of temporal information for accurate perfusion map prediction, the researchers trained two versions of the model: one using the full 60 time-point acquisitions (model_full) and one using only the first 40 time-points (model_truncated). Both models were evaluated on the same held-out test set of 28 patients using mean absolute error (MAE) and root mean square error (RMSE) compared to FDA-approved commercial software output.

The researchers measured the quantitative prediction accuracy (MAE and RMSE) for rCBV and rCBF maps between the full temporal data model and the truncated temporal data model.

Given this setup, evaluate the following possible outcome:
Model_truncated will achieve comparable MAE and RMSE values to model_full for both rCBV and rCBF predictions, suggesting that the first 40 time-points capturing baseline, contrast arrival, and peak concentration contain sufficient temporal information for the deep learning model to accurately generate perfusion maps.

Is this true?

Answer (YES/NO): NO